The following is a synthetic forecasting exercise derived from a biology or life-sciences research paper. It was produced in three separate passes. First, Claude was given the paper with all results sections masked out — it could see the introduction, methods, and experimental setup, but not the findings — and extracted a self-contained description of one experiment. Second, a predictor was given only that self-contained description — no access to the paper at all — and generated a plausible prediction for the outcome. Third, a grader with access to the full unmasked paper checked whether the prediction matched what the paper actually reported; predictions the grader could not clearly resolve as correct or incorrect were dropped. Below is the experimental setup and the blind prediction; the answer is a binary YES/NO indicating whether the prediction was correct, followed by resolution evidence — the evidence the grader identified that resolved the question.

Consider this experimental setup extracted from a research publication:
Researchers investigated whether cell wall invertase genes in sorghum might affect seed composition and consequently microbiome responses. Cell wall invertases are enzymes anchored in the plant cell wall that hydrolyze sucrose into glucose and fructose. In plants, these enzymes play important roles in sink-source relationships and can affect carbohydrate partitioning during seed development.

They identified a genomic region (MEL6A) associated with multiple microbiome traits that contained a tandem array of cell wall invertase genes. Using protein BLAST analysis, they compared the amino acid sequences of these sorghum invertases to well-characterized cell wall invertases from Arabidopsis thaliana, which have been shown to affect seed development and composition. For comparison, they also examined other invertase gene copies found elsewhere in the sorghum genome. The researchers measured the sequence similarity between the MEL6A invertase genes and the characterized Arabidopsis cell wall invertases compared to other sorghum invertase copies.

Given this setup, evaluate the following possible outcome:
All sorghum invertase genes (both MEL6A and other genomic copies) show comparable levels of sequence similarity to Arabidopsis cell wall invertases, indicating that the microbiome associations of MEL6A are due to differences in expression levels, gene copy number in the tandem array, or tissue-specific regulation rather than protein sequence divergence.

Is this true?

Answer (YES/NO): NO